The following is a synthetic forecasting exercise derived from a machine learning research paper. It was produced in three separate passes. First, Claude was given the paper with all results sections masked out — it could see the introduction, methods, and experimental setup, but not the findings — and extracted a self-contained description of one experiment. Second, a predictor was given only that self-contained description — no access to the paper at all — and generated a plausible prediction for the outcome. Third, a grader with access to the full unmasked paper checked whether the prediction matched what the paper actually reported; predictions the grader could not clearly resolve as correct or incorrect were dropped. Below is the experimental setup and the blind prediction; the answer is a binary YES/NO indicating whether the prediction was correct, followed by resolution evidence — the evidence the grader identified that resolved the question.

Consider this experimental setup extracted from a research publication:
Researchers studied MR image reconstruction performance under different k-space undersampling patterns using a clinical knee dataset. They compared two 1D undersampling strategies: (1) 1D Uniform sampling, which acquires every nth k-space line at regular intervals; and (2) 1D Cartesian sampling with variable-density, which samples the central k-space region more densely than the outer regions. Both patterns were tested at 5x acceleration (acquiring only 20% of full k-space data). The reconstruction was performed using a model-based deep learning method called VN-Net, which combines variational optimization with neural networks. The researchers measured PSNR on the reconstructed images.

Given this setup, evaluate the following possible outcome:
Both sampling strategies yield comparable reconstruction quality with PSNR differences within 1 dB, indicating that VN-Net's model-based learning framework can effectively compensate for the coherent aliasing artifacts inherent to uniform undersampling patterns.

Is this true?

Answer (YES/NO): YES